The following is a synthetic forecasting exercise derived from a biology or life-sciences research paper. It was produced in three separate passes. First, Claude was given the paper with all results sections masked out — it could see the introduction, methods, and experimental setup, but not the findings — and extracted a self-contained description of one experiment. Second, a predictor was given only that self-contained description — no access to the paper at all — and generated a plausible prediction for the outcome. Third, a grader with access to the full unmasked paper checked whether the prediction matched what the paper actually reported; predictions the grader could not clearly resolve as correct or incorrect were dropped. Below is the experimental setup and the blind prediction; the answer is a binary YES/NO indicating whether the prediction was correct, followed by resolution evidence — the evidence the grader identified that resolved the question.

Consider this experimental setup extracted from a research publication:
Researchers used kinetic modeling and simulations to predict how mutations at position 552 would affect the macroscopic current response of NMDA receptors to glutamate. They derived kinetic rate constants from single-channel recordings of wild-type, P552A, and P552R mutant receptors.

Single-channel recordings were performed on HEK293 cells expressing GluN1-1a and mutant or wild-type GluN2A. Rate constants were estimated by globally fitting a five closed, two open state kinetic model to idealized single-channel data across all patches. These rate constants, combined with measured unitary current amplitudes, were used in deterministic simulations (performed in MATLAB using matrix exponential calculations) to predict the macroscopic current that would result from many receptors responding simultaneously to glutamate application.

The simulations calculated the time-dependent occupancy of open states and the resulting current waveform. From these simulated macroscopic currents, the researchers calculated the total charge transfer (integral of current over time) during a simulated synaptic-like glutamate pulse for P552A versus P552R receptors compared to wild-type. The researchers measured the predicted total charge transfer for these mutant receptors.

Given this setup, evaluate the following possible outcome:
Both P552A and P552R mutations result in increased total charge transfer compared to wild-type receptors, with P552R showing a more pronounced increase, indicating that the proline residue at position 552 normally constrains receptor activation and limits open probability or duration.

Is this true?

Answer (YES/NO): NO